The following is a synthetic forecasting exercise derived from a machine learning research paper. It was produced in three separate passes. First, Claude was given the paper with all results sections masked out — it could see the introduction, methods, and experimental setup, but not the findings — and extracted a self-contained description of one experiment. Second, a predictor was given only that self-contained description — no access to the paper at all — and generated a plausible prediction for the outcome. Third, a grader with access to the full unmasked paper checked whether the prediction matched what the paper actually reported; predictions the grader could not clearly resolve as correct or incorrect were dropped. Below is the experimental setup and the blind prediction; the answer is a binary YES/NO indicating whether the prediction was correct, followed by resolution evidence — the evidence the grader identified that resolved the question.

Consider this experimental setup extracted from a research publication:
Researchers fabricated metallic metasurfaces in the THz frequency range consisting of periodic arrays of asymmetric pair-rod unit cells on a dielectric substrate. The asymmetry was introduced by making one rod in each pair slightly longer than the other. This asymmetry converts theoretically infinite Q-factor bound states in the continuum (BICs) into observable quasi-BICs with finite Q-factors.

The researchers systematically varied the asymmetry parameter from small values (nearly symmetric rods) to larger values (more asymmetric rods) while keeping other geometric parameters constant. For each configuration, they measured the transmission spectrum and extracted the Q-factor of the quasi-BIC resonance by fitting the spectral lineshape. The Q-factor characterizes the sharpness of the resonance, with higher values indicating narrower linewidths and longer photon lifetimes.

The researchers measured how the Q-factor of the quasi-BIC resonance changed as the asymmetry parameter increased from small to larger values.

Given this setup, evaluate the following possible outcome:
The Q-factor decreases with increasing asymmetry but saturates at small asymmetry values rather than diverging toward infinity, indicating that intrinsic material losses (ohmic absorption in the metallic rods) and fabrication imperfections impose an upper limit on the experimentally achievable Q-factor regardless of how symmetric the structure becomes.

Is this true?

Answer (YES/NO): YES